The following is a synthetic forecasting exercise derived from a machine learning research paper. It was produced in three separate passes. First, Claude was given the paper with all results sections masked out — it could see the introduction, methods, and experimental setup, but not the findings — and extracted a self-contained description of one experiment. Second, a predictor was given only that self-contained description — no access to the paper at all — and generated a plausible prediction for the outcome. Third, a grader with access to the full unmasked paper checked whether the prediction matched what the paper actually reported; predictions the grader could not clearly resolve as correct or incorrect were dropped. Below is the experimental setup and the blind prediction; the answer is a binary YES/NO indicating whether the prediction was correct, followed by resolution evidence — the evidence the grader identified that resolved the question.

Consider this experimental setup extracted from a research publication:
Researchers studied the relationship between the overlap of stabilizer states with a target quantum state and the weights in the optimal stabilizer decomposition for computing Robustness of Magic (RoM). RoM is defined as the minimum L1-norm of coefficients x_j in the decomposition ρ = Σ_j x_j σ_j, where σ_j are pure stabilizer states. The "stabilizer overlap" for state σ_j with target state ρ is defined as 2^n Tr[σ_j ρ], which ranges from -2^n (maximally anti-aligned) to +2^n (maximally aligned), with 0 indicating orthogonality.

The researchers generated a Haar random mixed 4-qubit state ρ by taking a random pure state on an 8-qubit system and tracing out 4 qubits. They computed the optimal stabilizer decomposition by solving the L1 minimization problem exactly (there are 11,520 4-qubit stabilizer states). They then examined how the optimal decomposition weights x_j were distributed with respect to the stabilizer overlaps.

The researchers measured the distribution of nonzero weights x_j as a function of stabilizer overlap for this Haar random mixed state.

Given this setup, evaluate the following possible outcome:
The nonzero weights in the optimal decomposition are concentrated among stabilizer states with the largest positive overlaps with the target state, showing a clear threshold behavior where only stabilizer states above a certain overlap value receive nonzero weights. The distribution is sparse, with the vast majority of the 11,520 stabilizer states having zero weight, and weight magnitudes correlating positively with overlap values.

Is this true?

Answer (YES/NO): NO